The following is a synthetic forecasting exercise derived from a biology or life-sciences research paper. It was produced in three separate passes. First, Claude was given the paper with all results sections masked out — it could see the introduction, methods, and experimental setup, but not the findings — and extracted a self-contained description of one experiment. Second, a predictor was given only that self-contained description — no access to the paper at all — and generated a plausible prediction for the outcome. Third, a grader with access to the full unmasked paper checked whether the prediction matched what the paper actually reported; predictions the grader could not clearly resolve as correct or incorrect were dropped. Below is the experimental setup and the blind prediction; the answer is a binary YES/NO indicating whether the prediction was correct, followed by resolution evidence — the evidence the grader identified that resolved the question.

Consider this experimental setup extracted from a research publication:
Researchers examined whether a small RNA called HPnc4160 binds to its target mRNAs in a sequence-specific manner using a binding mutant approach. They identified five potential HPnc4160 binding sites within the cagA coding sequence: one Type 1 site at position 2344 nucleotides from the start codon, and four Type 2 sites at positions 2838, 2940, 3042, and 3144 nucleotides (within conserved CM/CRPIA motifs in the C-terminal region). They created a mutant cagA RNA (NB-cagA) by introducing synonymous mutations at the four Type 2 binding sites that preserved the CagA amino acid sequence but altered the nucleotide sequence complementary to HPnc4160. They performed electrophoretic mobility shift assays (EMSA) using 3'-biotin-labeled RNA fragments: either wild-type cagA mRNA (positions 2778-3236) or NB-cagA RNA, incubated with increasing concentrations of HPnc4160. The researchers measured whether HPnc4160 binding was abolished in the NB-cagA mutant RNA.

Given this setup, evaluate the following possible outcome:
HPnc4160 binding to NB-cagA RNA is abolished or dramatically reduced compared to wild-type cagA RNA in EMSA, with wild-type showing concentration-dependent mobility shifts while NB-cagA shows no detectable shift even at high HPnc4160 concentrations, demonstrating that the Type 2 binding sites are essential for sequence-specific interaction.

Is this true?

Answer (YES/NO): YES